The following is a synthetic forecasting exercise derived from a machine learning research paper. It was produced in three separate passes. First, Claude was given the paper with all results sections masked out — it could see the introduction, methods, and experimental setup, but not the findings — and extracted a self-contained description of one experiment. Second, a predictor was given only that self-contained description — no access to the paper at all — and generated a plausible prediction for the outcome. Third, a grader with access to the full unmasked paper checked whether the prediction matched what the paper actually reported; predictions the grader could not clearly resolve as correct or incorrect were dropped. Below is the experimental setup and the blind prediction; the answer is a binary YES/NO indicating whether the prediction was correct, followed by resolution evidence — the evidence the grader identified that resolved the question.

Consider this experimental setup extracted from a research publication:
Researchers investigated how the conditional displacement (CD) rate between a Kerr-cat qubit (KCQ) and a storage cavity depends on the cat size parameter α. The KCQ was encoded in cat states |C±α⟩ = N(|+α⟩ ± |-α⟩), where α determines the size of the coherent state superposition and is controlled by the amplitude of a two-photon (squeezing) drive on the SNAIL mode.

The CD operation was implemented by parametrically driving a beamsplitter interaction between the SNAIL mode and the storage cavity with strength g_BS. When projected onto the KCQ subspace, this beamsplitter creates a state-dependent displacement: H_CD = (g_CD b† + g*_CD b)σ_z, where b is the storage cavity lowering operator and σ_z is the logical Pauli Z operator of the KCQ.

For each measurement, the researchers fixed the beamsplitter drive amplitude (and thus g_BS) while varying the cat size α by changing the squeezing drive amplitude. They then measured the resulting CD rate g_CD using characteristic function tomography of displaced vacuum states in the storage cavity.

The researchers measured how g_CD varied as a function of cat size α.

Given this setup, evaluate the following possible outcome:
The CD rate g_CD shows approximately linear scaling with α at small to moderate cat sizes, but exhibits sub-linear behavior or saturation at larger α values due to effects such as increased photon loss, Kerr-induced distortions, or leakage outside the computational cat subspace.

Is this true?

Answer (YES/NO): NO